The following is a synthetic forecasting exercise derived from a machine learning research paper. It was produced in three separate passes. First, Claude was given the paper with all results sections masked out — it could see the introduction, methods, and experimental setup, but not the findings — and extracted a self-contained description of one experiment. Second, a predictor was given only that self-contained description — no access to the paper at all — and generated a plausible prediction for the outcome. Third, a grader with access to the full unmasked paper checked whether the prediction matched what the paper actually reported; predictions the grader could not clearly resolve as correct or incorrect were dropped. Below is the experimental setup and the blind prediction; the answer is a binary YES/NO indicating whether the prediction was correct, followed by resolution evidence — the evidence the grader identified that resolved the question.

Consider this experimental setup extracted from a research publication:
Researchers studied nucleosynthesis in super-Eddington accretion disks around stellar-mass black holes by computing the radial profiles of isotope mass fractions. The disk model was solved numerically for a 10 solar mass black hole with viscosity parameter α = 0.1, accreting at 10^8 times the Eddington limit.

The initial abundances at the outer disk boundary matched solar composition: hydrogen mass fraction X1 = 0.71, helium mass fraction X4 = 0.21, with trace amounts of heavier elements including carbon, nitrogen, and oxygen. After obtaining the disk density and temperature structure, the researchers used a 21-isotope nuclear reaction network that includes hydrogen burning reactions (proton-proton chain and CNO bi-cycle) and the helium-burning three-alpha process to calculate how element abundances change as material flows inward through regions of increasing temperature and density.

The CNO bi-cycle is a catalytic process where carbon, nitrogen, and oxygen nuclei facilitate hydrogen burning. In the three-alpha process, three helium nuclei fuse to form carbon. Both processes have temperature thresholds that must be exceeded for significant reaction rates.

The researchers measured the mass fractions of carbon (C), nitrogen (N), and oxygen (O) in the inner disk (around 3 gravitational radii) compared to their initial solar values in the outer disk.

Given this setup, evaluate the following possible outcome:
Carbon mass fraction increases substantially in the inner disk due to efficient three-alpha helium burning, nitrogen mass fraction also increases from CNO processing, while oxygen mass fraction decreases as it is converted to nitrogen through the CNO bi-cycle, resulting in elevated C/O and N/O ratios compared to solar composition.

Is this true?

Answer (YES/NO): NO